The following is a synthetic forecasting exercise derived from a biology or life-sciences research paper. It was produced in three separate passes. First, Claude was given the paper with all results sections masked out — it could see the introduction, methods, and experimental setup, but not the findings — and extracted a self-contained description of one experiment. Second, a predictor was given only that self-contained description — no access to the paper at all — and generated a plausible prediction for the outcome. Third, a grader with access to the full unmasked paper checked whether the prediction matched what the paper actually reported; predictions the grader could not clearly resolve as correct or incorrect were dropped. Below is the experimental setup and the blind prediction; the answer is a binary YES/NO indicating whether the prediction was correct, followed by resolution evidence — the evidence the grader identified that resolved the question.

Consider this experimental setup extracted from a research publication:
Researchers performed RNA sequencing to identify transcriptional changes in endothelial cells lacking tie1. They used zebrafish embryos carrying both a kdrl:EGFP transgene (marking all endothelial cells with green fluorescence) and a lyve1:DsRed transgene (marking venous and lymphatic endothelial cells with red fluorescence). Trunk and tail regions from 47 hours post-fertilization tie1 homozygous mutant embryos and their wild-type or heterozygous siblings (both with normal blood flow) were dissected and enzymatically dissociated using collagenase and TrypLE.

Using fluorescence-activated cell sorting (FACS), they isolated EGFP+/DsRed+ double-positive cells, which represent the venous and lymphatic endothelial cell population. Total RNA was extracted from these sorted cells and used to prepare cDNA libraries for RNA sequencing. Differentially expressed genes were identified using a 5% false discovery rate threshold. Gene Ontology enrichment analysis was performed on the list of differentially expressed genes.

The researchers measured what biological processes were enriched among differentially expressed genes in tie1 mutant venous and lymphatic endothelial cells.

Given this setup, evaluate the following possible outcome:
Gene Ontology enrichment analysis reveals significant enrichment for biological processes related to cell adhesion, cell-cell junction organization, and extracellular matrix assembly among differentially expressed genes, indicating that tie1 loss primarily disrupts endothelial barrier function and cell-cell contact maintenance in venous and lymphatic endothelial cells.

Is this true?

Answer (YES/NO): NO